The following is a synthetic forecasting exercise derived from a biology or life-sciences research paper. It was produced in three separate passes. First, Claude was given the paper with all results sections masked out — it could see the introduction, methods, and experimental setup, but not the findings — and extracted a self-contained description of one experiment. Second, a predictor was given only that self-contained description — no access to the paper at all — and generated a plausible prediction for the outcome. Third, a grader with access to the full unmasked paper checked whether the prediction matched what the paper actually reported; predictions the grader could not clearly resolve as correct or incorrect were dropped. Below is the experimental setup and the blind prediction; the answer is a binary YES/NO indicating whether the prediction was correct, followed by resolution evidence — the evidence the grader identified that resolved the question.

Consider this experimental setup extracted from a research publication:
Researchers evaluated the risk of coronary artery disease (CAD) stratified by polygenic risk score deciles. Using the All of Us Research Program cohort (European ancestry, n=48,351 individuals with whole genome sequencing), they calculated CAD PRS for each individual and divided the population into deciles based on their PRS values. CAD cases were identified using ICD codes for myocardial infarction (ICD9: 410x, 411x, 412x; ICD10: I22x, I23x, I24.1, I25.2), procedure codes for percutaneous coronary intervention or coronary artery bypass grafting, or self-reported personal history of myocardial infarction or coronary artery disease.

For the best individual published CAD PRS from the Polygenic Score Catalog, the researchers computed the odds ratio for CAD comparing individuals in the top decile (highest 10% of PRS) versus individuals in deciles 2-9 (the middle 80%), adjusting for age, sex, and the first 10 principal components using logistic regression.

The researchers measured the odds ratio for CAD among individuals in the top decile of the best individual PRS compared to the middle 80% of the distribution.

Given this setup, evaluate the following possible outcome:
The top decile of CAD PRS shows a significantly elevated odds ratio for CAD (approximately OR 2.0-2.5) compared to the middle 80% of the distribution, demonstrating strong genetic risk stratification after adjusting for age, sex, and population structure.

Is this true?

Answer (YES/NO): YES